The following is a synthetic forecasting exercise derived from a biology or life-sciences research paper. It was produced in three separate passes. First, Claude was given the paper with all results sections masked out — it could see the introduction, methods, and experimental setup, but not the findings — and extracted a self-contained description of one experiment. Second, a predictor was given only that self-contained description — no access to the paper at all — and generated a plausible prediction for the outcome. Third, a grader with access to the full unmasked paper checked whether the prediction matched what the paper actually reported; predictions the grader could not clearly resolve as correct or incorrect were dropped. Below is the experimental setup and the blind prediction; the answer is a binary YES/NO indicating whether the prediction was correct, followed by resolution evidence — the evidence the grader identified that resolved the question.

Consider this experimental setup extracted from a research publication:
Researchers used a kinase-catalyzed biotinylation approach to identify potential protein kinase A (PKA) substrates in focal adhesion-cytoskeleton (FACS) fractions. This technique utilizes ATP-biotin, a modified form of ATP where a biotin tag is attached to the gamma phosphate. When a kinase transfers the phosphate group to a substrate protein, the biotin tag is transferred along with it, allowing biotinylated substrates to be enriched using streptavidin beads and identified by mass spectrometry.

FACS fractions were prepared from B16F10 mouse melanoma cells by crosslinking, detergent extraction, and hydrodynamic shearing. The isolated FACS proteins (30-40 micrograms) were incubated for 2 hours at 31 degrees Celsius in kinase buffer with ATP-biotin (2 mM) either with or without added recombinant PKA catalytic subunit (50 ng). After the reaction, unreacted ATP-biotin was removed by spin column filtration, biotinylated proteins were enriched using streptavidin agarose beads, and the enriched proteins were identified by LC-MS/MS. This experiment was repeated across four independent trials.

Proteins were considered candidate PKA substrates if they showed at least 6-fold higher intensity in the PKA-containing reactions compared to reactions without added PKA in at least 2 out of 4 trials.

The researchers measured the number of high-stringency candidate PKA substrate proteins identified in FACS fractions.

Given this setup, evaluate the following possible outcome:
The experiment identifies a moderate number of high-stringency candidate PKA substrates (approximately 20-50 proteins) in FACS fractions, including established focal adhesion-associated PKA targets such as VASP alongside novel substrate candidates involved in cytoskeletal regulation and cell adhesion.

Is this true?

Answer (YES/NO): NO